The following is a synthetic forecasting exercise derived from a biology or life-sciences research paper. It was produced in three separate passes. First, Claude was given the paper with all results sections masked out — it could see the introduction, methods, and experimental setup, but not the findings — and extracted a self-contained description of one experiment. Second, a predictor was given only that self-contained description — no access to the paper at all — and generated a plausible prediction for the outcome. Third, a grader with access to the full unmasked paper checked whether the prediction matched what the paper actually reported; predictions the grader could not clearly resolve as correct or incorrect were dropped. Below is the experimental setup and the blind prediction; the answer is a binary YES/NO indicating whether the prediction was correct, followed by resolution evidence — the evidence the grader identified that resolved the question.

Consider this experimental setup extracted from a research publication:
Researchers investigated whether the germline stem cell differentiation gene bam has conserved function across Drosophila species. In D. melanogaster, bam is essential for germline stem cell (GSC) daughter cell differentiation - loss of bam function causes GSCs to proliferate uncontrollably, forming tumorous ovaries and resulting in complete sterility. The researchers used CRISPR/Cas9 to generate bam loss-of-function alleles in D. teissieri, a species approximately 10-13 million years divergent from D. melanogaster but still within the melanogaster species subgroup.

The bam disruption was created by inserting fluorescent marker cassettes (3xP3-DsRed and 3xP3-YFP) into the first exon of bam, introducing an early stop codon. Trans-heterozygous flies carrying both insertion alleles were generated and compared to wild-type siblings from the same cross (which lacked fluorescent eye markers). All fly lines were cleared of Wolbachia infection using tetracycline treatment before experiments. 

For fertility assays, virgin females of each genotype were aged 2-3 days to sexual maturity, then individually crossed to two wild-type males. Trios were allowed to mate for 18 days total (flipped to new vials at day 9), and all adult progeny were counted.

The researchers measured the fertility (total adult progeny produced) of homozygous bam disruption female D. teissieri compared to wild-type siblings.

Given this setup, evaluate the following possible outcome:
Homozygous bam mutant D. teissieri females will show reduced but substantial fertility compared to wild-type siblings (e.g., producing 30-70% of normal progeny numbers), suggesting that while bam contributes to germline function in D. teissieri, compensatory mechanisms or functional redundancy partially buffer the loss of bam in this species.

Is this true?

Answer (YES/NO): NO